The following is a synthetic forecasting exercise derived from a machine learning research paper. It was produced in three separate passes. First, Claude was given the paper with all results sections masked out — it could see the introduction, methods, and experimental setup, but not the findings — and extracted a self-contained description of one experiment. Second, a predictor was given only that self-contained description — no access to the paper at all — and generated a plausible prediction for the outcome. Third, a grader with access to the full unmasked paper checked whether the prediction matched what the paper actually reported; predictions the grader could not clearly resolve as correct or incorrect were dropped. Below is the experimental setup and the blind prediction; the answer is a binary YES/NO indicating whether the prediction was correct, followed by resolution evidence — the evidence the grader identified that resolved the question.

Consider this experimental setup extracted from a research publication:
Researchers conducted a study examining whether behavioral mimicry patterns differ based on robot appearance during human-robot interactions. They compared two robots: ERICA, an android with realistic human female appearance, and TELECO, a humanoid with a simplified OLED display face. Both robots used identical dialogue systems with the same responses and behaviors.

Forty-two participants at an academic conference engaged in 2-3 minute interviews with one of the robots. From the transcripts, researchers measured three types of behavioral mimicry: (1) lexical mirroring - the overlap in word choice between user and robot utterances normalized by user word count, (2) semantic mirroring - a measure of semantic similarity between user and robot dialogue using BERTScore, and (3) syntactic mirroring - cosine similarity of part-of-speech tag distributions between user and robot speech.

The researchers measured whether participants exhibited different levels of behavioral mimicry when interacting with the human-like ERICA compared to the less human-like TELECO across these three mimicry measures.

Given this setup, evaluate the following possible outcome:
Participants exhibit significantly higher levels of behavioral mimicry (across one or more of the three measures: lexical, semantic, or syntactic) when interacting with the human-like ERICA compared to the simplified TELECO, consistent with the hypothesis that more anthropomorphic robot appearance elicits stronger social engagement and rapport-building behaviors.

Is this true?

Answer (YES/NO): NO